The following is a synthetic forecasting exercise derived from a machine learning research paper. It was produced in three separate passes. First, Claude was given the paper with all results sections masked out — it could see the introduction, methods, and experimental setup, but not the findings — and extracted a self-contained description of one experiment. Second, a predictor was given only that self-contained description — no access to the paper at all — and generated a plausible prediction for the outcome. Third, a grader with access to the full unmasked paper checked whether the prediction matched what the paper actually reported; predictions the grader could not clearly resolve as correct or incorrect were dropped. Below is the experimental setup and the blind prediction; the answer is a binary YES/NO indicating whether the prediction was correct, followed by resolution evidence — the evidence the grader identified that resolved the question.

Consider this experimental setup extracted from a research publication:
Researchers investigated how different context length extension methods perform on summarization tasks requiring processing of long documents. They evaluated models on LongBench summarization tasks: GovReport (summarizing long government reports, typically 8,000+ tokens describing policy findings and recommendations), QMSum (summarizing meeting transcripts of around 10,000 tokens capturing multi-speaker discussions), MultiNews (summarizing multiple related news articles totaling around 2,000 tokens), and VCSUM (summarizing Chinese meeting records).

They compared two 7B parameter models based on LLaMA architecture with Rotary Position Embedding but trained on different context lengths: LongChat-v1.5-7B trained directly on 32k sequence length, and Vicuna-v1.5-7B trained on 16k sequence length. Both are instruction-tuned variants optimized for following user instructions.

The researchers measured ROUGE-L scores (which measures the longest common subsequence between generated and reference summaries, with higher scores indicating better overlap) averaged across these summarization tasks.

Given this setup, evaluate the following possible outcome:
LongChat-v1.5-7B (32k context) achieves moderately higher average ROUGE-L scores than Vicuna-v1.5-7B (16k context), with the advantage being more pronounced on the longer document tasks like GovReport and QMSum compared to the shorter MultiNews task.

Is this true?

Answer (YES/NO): NO